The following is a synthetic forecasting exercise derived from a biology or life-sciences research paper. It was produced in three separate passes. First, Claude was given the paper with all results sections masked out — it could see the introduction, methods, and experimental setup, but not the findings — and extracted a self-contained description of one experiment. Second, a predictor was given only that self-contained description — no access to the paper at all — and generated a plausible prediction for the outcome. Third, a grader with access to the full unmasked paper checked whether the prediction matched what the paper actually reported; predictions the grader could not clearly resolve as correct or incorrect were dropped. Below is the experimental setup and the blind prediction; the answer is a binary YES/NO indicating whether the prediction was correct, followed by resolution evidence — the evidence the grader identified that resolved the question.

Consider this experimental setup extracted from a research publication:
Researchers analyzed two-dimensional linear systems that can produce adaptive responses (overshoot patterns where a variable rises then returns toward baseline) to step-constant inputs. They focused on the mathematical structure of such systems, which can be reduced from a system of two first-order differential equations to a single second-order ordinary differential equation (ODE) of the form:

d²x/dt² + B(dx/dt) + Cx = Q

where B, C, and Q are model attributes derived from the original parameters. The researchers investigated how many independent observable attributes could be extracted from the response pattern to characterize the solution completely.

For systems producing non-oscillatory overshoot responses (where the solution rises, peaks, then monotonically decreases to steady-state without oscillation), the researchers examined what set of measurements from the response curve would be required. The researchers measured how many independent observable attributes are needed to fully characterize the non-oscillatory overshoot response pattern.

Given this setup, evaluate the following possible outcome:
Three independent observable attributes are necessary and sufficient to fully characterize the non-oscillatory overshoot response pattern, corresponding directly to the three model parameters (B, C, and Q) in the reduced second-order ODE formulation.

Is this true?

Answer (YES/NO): YES